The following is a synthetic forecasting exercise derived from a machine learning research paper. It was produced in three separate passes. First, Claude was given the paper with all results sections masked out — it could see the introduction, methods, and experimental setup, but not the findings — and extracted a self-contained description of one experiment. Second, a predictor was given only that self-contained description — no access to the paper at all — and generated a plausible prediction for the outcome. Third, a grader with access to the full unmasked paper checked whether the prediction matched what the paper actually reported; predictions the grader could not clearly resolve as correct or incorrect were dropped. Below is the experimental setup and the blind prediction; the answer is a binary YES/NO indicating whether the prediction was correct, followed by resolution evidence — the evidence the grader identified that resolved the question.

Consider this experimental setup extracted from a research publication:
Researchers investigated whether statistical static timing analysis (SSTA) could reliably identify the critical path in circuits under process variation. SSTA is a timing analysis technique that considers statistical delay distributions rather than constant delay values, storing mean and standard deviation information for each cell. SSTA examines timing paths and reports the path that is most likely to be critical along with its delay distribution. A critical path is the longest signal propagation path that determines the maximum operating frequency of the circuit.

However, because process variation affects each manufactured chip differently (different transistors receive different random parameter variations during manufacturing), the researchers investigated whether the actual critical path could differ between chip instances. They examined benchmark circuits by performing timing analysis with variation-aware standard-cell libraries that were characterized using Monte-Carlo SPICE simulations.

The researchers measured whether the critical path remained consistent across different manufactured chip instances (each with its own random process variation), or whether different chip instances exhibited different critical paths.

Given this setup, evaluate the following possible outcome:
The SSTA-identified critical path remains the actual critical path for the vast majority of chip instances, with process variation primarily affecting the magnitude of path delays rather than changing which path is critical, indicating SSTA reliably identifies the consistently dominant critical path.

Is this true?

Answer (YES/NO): NO